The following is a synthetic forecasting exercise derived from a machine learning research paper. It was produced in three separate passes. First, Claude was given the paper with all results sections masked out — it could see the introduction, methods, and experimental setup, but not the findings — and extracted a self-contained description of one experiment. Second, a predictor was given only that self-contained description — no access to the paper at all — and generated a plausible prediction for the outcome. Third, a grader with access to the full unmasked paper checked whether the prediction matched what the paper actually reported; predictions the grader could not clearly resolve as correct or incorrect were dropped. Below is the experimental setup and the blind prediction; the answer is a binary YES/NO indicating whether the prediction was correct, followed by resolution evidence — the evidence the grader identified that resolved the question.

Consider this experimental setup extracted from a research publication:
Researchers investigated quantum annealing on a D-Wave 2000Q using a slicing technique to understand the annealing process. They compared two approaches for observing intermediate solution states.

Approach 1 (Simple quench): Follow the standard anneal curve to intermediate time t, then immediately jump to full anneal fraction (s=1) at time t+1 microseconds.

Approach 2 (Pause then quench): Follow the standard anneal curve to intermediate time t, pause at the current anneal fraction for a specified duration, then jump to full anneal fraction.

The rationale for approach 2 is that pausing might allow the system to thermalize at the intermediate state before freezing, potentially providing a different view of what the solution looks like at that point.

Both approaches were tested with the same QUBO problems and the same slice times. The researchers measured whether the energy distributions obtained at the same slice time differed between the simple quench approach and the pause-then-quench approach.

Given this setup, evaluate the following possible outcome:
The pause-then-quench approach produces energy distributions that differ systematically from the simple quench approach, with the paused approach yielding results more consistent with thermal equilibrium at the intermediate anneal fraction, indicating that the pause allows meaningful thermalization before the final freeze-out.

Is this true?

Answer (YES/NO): NO